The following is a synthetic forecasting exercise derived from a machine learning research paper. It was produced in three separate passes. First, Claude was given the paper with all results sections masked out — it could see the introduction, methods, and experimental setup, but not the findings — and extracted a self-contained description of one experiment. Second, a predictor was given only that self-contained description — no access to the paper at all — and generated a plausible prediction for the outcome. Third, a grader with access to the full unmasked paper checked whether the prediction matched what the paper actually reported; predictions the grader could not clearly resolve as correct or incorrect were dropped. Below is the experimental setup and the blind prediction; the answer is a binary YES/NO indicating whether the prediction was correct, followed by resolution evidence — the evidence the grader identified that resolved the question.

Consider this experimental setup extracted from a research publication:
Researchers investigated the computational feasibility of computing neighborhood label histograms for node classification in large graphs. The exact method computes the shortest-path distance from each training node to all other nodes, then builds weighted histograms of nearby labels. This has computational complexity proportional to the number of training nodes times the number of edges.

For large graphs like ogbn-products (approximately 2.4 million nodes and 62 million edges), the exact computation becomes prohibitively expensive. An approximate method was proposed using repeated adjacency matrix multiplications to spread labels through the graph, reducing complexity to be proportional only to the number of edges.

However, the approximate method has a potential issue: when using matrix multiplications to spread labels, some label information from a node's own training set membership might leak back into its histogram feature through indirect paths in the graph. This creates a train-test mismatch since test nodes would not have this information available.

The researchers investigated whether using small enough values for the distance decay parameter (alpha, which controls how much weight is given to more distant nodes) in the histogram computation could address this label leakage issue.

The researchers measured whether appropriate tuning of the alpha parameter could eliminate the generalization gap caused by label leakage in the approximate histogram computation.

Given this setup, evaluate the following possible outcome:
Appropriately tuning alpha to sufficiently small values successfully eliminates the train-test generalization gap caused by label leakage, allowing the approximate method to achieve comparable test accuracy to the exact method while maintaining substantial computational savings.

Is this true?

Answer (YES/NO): NO